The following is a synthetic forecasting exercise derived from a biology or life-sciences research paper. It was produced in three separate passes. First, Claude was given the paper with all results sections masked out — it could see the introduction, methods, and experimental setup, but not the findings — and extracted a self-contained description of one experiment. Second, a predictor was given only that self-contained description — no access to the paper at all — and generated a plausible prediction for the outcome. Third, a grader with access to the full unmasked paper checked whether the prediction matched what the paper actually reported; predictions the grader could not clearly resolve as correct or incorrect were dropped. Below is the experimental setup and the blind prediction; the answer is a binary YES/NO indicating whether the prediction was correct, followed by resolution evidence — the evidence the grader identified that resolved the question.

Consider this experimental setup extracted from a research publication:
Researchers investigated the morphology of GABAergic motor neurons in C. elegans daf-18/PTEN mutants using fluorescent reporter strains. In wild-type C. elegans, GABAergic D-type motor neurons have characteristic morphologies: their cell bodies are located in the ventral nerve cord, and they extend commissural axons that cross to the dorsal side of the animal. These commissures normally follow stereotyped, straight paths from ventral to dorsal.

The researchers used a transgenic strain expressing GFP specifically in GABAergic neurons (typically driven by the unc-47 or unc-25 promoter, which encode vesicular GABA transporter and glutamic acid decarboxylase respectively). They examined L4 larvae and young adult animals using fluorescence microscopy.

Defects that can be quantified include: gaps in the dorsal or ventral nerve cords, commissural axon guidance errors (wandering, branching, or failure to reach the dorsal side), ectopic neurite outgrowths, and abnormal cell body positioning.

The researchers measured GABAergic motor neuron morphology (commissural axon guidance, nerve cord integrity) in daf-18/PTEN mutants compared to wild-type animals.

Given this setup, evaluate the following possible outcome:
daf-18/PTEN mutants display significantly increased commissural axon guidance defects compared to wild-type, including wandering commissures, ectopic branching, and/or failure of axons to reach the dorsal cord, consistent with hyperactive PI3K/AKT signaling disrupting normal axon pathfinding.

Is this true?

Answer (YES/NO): YES